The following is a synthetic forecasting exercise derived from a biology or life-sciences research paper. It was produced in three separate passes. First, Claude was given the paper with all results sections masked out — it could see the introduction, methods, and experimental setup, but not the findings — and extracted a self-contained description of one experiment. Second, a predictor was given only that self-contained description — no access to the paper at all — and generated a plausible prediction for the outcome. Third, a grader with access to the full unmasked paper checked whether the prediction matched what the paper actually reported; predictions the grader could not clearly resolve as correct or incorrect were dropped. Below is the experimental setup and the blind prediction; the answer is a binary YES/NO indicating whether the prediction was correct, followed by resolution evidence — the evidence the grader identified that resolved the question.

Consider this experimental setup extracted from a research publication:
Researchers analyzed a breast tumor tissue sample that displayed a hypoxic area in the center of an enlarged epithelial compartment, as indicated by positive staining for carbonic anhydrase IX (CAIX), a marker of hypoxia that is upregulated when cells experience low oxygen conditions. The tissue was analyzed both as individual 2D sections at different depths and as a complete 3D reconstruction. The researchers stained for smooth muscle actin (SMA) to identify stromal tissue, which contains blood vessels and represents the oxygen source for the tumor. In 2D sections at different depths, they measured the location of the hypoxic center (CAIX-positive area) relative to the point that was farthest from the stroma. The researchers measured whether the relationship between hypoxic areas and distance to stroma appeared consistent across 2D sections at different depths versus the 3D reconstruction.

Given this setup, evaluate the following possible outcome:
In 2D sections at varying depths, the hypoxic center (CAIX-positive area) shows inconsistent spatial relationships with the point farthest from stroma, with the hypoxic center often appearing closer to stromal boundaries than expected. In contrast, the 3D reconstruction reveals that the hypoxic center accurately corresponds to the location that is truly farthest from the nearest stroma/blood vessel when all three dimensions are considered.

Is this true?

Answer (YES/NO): NO